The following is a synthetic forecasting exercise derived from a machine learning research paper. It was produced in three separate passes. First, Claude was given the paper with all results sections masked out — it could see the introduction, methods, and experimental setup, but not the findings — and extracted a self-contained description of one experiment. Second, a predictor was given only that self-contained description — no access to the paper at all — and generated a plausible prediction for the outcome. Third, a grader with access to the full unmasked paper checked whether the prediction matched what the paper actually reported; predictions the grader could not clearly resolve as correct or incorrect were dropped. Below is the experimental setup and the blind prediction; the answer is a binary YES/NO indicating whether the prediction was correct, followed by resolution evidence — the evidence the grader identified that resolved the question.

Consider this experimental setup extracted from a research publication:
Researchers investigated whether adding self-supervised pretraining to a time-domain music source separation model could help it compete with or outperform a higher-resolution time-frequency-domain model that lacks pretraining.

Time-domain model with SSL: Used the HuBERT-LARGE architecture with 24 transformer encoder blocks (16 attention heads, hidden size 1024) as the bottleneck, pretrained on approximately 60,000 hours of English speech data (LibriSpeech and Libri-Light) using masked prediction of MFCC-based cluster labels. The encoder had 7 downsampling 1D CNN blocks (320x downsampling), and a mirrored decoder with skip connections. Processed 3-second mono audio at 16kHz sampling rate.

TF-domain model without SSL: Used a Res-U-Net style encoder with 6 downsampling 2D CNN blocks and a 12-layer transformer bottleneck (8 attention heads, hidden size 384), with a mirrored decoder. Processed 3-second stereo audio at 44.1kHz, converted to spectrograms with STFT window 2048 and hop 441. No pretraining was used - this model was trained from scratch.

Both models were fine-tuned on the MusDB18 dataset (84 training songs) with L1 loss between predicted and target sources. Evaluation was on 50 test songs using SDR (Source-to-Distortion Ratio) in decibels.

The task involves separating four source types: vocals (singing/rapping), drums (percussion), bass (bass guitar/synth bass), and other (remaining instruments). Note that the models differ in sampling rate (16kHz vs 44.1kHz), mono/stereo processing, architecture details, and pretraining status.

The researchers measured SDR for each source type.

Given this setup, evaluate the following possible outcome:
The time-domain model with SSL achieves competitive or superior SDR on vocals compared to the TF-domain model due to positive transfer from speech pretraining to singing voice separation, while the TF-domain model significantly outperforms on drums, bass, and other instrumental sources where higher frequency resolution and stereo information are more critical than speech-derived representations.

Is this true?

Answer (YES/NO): NO